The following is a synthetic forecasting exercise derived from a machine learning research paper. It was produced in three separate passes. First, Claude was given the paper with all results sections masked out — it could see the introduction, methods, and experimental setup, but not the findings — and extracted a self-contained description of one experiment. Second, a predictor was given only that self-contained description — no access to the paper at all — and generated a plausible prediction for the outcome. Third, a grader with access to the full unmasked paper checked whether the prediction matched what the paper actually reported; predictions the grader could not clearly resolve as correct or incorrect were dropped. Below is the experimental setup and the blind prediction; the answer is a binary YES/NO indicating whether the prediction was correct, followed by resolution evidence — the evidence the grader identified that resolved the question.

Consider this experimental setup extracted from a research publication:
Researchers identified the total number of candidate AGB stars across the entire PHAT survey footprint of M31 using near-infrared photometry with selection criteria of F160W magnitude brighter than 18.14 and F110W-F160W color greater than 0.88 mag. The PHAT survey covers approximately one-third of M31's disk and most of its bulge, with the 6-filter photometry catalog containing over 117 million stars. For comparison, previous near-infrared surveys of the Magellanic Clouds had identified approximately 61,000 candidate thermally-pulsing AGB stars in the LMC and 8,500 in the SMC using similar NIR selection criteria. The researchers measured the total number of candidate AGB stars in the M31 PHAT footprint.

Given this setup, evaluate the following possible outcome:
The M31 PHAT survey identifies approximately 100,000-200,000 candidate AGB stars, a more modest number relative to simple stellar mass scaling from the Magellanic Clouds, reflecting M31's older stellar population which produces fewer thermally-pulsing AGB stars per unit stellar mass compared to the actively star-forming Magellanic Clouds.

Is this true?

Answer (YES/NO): NO